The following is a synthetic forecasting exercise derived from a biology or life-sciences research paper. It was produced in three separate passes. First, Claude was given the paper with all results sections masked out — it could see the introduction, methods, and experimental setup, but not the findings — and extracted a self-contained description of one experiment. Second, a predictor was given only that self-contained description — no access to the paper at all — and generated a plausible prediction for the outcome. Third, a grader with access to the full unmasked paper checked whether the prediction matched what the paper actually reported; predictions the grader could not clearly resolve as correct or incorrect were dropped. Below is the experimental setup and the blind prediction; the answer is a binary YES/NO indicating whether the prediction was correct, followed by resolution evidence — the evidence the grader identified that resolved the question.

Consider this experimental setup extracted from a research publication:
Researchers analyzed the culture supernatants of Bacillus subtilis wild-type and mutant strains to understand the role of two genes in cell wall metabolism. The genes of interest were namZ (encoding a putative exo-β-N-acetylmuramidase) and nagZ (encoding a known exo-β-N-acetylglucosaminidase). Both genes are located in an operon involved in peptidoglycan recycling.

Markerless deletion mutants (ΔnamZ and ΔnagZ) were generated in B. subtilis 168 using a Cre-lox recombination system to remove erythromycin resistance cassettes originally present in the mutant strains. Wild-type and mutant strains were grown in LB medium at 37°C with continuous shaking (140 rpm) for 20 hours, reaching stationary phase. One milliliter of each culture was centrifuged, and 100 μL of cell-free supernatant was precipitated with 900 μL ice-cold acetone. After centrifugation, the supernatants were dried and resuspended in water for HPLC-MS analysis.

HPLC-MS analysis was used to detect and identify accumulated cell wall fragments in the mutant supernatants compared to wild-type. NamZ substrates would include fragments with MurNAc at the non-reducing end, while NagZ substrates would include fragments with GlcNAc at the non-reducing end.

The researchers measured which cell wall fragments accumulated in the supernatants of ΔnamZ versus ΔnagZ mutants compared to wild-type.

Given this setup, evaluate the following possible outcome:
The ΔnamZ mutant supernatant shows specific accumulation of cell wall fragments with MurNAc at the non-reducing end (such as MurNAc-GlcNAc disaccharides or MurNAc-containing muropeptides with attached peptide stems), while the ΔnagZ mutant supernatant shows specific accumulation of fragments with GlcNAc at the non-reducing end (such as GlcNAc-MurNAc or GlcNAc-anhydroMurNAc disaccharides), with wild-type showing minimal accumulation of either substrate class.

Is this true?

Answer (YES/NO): NO